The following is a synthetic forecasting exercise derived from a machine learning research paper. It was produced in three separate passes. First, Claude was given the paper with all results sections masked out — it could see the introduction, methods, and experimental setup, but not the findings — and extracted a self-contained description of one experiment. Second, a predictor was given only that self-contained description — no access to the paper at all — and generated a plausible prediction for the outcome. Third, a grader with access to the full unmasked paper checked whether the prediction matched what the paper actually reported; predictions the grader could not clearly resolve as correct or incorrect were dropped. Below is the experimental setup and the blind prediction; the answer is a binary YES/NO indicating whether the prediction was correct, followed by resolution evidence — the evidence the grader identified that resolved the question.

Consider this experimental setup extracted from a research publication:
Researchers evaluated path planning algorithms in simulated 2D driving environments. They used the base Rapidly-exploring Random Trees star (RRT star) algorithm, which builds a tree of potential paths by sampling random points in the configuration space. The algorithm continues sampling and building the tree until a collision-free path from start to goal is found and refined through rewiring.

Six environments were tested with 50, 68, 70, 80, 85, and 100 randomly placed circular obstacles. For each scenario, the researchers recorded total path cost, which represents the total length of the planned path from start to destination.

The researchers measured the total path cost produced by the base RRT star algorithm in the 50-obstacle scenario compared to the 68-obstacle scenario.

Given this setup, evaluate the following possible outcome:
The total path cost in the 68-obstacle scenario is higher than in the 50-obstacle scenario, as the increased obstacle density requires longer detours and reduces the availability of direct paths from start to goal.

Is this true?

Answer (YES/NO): NO